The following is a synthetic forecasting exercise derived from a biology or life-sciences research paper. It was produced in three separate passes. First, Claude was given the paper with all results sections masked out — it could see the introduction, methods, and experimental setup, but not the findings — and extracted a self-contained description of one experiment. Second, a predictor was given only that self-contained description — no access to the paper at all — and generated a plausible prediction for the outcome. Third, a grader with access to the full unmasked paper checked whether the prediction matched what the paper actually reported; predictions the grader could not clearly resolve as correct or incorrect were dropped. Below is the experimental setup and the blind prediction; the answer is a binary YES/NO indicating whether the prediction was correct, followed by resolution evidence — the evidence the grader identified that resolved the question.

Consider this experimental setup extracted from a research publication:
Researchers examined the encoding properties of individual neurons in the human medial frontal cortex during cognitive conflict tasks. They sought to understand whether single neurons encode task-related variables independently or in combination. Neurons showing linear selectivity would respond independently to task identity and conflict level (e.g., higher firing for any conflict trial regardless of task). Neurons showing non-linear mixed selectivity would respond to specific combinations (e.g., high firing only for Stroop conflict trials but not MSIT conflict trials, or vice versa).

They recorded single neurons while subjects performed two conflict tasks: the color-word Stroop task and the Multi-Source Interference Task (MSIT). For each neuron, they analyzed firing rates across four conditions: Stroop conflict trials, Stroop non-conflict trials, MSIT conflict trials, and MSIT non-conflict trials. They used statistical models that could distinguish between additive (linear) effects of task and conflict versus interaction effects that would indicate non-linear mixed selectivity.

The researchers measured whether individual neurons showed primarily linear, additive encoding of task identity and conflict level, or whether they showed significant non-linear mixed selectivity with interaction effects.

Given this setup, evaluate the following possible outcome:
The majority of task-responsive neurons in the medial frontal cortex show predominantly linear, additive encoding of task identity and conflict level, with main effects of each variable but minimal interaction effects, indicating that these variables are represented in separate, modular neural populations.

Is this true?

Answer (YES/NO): NO